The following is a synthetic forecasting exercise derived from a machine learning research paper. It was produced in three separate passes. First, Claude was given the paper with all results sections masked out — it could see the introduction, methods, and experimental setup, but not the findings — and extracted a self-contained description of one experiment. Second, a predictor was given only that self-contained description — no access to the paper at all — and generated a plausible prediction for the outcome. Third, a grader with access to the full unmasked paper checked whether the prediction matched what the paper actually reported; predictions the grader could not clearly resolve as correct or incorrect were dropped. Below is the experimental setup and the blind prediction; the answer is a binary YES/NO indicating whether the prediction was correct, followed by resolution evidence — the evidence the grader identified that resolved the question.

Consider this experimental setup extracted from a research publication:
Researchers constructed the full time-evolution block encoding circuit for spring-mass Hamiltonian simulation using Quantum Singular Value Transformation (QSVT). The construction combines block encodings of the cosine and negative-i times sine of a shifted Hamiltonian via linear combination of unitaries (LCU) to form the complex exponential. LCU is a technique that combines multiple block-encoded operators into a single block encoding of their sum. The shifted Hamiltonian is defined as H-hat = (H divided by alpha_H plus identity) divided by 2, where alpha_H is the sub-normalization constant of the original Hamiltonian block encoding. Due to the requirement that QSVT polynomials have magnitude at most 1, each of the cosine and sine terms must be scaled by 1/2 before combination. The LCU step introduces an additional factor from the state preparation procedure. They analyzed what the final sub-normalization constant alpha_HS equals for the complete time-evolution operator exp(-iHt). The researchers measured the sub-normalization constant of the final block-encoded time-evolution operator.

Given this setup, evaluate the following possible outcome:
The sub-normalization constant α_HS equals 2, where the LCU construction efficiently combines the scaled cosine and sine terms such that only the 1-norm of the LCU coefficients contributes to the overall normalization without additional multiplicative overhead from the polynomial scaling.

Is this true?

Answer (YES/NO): NO